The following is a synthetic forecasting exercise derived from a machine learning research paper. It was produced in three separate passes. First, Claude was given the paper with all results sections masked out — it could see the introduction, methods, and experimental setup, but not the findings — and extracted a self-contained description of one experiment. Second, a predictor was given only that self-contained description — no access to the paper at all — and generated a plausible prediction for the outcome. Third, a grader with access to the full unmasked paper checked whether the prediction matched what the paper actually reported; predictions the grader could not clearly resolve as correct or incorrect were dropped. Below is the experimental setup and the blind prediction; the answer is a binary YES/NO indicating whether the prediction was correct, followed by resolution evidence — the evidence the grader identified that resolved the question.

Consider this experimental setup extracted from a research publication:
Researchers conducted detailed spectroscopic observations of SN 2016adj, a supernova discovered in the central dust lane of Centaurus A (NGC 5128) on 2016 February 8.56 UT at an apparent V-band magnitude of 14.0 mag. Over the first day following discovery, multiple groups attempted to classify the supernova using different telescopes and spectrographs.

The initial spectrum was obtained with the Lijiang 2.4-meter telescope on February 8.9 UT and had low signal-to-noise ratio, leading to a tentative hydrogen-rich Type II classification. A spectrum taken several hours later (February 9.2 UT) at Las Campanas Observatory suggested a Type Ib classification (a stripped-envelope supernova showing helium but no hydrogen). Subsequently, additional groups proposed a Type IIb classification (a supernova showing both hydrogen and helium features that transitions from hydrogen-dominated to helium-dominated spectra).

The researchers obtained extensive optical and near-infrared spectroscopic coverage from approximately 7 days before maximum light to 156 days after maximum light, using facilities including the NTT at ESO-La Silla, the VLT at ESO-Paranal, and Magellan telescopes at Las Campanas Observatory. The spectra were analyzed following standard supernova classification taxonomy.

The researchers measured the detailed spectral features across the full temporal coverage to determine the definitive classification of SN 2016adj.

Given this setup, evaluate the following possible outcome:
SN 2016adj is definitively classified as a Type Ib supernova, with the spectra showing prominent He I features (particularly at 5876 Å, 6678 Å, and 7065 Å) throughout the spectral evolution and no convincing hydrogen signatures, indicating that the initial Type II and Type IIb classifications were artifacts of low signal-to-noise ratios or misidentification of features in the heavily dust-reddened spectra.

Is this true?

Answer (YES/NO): NO